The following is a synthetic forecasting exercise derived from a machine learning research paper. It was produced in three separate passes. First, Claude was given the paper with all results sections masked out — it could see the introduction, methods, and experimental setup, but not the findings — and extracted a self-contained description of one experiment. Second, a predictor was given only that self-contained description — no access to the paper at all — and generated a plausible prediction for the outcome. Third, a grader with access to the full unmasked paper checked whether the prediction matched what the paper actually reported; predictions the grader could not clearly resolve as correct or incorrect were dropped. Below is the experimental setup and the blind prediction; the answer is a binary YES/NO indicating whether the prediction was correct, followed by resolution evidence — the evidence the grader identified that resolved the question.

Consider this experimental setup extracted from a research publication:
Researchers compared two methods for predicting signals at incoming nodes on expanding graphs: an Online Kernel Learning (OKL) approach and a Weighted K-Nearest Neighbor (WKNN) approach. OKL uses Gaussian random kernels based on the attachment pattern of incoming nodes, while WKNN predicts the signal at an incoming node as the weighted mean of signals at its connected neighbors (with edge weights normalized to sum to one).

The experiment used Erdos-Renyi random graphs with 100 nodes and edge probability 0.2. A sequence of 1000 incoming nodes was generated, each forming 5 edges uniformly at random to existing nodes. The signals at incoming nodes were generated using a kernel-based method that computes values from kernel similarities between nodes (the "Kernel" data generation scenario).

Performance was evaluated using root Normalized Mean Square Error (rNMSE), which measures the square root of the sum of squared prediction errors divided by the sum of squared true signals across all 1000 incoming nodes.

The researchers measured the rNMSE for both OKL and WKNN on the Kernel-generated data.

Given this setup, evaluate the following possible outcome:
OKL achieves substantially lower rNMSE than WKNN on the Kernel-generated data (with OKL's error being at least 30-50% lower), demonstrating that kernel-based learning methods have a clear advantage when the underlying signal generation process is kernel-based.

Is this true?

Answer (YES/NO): YES